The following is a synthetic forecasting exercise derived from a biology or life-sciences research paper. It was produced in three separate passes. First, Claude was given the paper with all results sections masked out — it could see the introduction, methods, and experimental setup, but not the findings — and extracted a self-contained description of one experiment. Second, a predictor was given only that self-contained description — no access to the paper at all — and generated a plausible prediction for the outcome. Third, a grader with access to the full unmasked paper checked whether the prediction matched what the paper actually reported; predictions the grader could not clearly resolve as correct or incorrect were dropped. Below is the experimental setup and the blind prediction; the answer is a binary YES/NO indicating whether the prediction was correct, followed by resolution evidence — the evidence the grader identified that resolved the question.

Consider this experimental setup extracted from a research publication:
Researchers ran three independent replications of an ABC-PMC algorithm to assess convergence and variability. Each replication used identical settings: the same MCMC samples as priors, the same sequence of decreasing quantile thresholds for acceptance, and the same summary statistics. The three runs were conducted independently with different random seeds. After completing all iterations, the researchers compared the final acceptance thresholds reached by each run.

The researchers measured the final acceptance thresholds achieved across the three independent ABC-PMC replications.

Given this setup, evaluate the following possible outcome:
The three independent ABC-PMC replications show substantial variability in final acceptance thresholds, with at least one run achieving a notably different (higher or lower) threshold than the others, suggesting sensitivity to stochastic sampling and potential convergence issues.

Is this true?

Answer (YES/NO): NO